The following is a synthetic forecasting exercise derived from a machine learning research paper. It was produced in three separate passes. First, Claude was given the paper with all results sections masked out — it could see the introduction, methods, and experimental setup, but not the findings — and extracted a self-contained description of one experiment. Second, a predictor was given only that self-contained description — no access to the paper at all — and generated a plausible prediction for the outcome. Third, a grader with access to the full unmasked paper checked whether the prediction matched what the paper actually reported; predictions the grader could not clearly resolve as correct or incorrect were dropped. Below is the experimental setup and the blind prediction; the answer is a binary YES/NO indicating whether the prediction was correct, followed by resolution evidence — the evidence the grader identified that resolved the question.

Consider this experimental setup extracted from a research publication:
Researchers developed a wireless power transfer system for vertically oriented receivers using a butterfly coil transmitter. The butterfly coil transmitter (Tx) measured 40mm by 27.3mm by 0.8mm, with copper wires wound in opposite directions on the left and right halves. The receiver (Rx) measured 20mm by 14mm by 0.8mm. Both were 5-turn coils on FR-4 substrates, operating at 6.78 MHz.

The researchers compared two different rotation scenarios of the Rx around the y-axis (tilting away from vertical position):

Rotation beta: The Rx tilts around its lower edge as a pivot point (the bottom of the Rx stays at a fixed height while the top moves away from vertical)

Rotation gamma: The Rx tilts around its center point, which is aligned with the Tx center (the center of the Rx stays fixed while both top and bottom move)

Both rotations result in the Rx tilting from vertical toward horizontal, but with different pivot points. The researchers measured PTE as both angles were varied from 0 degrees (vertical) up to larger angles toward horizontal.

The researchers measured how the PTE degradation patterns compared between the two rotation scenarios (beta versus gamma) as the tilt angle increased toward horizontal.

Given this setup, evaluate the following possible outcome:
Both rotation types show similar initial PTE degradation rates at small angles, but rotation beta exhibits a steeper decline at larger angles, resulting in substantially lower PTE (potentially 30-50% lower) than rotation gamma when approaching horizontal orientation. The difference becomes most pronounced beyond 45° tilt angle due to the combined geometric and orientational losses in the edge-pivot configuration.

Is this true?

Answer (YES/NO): NO